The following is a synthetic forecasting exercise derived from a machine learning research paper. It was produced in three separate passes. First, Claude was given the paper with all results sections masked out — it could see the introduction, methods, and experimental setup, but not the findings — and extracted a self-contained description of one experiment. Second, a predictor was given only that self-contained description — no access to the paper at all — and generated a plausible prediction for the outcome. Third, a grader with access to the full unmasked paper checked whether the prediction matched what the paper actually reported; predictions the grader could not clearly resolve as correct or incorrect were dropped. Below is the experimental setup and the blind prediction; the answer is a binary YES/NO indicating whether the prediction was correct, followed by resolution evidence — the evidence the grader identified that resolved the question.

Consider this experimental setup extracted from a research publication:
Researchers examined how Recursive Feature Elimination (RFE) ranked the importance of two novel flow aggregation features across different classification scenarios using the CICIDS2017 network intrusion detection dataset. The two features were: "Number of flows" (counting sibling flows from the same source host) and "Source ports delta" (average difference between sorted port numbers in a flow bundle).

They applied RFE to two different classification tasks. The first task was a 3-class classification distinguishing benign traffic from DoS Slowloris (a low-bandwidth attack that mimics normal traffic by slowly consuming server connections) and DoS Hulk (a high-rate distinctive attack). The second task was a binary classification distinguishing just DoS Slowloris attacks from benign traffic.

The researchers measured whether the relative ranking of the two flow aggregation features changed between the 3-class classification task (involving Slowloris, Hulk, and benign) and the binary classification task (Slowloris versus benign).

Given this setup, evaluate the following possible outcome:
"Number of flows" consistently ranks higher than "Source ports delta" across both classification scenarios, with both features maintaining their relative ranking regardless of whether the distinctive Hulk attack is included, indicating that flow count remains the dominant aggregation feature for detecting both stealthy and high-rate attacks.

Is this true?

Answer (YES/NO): NO